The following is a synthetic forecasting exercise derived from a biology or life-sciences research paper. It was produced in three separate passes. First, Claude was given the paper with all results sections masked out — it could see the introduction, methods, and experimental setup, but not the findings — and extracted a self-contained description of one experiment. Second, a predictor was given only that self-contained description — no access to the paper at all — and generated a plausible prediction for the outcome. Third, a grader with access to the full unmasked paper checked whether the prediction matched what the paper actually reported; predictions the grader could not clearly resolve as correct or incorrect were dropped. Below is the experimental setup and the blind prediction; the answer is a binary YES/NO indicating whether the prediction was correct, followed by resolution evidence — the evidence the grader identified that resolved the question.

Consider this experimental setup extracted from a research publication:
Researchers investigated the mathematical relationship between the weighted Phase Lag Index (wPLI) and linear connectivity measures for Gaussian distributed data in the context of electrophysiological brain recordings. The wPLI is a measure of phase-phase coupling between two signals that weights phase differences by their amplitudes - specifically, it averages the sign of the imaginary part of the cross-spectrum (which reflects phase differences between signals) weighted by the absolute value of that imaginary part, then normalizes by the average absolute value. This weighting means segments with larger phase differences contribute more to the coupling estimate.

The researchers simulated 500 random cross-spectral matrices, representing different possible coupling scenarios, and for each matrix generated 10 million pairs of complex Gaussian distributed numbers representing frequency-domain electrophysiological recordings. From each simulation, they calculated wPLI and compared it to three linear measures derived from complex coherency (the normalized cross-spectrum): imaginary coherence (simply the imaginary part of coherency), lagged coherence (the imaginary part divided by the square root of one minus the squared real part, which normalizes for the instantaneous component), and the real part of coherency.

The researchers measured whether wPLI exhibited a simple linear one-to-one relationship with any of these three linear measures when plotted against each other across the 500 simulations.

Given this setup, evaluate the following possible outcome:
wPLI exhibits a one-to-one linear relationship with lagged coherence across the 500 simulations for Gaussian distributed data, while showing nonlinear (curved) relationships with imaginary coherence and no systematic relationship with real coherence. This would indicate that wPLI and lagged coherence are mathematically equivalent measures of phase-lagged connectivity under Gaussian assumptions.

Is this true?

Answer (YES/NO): NO